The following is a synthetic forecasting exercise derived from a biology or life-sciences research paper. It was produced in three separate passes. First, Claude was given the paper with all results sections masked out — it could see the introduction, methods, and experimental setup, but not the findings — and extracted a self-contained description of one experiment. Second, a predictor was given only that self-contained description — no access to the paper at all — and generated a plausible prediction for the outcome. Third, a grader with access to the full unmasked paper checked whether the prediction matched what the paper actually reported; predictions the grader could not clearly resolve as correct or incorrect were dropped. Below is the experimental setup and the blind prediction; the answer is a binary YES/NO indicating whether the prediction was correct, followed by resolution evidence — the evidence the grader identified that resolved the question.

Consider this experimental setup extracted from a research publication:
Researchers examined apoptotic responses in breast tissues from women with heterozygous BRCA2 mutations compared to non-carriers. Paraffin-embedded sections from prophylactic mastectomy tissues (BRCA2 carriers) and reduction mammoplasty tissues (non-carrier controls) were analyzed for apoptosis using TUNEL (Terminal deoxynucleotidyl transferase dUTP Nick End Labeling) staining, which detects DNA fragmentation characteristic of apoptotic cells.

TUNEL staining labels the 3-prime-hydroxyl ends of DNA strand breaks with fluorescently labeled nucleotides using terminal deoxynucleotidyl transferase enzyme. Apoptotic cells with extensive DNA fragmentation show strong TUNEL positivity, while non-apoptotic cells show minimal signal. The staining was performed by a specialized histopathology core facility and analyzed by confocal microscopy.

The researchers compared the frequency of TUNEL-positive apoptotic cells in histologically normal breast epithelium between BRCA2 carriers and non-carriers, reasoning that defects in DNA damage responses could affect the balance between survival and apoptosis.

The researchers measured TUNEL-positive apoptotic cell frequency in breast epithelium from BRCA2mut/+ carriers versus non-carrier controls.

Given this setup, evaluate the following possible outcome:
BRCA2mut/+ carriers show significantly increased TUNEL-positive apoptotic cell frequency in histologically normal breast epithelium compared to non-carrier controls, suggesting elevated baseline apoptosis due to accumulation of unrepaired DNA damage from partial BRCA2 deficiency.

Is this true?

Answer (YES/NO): NO